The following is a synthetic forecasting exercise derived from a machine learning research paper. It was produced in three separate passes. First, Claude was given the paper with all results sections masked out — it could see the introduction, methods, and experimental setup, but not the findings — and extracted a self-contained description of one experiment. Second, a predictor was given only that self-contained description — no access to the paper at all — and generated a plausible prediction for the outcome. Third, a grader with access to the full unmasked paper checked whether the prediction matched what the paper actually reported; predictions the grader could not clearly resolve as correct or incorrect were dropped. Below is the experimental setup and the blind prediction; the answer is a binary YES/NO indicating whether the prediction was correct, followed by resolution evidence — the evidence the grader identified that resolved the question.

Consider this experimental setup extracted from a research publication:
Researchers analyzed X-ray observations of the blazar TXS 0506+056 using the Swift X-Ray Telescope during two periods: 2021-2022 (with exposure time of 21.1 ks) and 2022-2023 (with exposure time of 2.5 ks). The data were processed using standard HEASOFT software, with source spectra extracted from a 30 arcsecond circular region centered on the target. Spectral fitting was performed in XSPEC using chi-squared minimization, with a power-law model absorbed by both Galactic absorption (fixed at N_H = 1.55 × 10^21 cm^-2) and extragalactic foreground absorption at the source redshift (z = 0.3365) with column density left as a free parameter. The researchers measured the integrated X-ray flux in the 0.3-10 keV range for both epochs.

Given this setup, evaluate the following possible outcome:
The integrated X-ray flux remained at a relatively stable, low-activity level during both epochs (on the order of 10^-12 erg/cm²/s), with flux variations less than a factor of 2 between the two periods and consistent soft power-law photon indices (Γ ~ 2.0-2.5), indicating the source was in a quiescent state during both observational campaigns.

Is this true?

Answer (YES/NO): NO